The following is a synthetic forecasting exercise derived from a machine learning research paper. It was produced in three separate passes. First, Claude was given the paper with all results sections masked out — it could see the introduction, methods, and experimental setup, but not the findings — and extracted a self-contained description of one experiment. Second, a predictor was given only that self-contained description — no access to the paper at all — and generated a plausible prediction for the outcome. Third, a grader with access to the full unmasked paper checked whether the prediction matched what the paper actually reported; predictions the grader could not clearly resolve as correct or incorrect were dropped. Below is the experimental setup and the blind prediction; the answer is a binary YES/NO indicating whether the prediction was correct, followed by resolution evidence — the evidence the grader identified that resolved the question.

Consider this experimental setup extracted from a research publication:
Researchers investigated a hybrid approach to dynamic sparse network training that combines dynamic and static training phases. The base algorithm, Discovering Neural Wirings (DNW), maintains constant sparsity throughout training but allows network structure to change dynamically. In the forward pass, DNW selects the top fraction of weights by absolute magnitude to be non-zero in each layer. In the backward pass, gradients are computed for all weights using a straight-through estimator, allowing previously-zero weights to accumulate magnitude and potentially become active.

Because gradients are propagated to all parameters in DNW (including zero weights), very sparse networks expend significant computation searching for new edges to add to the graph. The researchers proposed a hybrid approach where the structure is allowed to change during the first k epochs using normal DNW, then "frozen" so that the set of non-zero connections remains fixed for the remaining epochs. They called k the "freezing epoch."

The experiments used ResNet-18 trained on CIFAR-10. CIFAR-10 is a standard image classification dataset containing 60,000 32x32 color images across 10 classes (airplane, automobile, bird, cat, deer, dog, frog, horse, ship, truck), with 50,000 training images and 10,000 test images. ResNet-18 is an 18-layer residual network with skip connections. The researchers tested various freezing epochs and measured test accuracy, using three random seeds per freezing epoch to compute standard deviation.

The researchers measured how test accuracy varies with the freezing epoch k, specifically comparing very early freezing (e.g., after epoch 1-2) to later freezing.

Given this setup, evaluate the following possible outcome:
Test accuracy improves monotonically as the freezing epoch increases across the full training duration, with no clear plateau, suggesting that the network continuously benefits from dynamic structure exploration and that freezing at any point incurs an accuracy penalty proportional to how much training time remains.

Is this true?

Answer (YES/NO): NO